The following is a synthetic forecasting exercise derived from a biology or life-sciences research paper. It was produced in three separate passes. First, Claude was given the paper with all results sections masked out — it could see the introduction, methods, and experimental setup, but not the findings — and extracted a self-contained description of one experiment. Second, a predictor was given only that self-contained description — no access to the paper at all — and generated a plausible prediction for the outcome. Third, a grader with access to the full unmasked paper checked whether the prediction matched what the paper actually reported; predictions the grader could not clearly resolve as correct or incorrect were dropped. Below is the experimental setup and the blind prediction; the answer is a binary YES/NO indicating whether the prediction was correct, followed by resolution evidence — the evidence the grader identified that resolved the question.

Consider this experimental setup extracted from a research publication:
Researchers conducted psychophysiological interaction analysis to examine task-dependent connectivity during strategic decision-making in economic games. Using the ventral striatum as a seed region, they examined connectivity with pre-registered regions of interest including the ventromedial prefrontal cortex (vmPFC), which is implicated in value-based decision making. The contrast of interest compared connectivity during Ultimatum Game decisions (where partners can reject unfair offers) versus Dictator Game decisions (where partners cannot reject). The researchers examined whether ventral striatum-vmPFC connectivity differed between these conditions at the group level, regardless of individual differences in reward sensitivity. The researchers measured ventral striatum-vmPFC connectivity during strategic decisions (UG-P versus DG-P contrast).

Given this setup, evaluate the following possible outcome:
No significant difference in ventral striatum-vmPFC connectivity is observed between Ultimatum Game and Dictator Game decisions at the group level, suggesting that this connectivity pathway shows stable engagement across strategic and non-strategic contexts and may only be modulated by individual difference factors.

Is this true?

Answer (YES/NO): YES